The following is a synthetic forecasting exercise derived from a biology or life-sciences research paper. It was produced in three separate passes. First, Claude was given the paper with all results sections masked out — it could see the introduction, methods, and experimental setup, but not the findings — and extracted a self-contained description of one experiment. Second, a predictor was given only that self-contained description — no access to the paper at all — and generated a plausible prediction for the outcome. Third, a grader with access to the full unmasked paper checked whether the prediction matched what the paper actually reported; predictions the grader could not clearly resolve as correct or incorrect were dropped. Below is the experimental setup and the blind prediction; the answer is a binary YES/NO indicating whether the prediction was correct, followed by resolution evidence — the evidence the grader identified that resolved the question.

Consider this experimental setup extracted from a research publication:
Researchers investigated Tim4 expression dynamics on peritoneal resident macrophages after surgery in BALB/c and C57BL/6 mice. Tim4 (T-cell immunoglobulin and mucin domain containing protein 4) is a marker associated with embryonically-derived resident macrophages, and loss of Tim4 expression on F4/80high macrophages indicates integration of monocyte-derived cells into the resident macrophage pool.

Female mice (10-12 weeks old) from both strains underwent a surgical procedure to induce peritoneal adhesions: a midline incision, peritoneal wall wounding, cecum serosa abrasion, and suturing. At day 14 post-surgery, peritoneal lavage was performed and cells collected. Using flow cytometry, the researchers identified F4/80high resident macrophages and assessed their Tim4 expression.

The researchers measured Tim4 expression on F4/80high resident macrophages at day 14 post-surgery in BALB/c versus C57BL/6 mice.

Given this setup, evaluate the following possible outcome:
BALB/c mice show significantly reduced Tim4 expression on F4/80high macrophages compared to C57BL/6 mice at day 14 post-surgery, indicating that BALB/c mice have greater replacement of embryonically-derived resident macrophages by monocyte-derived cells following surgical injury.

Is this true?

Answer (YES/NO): NO